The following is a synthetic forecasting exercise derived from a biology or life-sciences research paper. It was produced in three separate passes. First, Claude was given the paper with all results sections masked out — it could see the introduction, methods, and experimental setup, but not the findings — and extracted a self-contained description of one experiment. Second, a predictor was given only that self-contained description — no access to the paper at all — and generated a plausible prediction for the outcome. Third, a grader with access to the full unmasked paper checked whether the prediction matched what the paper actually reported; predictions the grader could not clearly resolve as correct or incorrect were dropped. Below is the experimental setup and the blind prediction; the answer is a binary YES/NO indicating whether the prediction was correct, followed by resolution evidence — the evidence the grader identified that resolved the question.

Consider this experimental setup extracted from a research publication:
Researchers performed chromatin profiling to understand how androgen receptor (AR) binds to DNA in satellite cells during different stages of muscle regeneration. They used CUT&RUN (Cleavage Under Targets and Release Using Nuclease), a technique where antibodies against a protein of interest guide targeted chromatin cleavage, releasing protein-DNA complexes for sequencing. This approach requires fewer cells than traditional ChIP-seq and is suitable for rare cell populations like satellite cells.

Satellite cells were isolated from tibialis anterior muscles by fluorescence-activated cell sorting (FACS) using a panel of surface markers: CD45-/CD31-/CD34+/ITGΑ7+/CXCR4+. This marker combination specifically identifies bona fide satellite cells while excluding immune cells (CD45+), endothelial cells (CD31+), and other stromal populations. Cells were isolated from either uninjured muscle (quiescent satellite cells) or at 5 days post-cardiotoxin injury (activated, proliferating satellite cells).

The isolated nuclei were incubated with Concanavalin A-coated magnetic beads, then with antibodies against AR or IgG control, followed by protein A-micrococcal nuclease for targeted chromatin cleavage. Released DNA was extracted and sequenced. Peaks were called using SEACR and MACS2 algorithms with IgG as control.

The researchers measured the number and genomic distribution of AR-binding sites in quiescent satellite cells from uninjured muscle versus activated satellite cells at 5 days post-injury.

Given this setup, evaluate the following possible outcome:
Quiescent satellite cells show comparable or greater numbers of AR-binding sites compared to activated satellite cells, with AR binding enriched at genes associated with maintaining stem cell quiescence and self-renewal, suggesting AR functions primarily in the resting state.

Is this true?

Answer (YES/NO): NO